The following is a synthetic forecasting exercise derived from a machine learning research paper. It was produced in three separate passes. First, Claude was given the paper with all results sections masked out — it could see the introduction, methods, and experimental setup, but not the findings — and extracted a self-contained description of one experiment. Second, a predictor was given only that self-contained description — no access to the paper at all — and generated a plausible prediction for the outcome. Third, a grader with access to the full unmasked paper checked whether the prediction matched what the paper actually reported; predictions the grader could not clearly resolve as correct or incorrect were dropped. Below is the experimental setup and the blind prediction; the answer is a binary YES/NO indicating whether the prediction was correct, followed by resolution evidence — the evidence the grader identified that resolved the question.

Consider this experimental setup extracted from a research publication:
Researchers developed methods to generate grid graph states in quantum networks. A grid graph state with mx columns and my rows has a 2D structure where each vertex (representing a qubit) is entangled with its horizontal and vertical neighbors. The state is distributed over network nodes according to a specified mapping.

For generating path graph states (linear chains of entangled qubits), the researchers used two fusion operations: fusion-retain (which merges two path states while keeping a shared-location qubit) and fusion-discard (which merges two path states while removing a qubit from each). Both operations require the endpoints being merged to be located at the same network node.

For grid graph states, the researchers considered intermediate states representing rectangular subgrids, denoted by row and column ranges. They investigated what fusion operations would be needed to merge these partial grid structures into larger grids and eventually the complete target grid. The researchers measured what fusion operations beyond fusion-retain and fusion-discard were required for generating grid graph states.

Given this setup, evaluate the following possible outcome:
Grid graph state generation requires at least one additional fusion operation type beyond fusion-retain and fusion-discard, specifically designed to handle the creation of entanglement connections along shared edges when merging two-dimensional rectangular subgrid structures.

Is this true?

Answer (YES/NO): YES